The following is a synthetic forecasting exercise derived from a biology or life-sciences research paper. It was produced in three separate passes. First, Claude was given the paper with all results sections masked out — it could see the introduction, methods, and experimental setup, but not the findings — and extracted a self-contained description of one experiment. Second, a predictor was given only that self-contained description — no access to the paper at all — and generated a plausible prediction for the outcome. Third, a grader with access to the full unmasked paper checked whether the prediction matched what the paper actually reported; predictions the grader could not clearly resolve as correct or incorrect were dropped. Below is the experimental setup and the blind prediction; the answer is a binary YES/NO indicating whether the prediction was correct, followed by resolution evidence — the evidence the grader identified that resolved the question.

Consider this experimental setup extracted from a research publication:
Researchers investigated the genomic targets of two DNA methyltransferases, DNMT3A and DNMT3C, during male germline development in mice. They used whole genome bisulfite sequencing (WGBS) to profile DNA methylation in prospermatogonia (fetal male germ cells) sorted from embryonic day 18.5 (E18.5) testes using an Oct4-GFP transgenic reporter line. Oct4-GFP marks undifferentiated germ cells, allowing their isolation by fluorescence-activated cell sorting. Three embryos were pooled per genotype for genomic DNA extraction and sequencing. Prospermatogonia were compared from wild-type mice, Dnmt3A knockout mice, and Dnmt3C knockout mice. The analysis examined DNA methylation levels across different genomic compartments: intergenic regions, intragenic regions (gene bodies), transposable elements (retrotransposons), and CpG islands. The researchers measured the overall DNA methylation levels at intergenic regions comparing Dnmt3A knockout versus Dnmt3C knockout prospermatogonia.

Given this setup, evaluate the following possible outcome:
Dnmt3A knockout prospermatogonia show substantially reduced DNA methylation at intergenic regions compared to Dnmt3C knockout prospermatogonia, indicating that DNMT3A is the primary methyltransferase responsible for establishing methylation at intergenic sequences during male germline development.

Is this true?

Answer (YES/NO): YES